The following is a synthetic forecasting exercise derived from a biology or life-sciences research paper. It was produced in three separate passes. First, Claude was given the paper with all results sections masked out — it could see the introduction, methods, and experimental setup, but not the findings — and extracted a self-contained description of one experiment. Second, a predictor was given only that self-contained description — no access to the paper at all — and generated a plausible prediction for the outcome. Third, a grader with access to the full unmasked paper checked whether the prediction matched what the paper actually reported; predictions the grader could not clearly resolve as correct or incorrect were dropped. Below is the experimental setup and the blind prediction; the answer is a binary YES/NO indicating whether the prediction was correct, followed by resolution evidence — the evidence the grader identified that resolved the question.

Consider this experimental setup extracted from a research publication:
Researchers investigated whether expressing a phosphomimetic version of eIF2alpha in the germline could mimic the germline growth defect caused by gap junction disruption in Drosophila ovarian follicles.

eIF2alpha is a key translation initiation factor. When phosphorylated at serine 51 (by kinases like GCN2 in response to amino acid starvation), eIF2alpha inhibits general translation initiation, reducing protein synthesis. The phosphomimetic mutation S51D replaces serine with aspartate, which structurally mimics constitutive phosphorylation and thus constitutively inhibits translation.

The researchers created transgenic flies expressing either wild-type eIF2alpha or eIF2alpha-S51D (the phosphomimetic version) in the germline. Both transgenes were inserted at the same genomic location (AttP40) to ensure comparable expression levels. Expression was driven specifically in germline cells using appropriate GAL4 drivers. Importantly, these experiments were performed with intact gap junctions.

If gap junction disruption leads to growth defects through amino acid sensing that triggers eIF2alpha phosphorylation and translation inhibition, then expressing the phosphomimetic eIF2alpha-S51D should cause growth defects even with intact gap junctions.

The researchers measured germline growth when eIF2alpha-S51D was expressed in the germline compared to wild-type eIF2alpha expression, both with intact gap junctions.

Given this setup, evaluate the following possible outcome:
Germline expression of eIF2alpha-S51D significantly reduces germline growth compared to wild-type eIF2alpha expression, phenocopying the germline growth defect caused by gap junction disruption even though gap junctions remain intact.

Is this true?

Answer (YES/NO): YES